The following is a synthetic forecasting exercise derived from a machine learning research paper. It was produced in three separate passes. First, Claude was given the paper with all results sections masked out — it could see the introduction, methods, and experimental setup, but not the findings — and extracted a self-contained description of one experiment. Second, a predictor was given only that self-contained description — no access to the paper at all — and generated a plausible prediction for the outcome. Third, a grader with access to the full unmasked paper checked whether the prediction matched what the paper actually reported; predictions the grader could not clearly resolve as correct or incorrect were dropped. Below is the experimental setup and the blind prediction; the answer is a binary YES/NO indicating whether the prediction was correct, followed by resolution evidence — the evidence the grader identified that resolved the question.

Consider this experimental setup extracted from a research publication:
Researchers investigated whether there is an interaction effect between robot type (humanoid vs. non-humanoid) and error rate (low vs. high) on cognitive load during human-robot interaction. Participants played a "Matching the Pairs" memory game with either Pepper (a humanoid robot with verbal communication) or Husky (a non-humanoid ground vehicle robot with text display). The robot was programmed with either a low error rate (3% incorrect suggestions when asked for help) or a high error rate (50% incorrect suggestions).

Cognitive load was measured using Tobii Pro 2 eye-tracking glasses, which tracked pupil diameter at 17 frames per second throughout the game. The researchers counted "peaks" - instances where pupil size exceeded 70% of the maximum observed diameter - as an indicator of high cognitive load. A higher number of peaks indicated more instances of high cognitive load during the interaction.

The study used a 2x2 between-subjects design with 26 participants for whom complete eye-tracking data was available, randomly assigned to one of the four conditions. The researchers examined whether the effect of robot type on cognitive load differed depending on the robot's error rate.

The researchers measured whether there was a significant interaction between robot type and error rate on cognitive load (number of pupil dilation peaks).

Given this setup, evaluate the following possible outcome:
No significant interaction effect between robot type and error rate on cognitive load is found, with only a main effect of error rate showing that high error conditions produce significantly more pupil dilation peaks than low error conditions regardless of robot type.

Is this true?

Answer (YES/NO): NO